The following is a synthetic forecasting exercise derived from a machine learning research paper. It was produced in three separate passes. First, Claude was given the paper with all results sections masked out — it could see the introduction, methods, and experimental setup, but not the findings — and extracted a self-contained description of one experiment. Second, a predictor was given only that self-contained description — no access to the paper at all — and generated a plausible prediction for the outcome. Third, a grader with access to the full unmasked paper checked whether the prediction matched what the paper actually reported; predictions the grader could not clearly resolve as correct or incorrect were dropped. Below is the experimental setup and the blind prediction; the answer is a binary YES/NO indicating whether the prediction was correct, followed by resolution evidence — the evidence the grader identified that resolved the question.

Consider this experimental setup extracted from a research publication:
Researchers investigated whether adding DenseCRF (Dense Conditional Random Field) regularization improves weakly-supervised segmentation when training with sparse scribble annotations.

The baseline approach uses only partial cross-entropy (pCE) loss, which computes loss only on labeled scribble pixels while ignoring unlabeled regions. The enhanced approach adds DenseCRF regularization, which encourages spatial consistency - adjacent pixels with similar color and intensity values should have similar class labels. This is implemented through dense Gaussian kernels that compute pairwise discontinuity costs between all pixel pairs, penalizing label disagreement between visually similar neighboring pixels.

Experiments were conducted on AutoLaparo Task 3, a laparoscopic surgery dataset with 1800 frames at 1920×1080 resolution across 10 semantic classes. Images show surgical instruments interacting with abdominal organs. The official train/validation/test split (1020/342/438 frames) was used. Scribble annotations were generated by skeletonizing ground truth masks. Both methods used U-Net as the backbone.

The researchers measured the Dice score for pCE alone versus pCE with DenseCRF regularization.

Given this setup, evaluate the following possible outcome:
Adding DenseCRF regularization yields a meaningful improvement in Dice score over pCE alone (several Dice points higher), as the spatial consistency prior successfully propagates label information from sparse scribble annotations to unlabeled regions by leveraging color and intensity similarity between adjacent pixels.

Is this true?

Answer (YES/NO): NO